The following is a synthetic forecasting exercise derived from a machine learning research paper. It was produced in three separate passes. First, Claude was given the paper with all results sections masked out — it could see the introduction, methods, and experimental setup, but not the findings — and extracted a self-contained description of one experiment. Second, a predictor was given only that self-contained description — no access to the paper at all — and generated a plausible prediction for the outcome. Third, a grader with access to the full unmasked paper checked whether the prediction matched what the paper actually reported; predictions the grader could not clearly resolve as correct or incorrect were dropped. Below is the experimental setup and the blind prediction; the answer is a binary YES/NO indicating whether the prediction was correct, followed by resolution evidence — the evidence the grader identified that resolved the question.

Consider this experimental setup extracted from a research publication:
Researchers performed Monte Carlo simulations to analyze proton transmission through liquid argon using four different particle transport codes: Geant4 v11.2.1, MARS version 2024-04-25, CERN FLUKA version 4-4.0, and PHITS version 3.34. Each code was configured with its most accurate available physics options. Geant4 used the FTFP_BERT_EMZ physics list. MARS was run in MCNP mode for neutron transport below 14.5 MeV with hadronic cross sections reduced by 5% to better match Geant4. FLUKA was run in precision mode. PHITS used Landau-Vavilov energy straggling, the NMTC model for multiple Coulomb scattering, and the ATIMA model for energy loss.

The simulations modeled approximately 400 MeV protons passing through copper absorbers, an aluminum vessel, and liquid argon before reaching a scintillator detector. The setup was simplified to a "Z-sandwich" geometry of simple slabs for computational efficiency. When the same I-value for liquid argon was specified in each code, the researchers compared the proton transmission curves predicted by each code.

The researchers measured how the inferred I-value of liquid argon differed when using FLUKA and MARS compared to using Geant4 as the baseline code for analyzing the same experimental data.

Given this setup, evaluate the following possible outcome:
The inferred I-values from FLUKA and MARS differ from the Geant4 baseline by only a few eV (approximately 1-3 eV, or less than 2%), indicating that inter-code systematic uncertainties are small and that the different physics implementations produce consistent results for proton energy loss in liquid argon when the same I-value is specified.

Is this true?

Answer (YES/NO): YES